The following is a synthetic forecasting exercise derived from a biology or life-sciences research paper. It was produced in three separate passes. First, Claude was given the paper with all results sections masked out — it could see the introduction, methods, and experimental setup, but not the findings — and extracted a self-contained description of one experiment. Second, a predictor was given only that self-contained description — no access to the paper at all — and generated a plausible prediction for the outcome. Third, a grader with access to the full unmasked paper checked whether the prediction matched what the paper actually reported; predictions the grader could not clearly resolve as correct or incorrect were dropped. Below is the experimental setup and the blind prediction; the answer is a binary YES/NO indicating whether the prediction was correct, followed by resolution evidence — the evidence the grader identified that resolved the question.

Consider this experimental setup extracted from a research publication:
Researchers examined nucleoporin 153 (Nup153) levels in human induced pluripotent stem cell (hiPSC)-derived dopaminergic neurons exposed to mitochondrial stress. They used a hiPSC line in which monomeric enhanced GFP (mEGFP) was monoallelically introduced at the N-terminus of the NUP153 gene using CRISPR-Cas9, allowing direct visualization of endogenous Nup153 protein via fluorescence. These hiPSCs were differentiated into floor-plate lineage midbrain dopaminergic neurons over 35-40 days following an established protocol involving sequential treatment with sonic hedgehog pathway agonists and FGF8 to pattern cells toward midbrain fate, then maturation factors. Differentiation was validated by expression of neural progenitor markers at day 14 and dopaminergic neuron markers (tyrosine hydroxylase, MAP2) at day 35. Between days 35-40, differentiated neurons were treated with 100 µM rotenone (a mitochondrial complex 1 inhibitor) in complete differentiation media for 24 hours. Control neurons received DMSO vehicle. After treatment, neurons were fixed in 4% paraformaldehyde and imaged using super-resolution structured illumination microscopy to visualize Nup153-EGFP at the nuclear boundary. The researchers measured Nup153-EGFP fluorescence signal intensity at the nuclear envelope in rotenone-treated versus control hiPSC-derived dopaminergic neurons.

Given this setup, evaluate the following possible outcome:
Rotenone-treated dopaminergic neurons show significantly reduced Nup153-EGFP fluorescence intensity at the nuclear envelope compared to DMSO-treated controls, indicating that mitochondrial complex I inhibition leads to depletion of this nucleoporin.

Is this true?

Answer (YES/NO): YES